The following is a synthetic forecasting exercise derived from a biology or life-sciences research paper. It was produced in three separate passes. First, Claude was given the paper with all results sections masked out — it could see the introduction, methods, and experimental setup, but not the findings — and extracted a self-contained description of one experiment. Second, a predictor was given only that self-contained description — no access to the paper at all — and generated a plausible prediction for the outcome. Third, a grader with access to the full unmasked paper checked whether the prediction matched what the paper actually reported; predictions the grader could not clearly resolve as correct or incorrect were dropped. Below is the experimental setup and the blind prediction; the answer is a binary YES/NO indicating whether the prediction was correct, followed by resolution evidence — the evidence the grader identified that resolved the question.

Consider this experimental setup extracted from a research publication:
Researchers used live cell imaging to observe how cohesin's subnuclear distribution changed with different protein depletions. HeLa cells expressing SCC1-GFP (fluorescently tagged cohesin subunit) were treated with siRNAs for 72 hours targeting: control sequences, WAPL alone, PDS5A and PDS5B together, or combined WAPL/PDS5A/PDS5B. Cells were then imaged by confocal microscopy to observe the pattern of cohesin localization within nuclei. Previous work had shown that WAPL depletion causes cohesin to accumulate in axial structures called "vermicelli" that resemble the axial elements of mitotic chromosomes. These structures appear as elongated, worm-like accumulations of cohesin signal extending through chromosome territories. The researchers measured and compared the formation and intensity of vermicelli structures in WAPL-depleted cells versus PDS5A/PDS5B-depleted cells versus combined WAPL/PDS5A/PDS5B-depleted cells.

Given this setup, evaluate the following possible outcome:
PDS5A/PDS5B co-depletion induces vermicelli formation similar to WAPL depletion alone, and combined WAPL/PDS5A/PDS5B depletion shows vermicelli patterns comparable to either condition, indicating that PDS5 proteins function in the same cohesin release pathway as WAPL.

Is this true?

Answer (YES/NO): NO